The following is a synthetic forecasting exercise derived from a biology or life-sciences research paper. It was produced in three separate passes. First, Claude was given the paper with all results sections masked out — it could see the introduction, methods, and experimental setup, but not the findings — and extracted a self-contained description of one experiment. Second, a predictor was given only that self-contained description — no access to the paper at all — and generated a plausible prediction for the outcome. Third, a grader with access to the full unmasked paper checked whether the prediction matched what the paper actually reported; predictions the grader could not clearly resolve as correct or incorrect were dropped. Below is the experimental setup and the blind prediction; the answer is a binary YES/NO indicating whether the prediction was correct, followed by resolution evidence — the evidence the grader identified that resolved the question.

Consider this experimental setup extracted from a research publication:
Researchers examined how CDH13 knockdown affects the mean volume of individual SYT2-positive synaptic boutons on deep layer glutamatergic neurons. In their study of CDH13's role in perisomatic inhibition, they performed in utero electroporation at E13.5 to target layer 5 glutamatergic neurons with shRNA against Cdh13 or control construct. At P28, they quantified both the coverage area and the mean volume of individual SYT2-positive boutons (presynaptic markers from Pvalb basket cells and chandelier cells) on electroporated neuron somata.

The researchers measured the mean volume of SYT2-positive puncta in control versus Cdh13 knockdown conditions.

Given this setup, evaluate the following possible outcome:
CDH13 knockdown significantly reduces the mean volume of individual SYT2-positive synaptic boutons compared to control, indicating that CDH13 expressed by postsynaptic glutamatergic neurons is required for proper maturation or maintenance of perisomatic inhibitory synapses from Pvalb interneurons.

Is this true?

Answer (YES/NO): NO